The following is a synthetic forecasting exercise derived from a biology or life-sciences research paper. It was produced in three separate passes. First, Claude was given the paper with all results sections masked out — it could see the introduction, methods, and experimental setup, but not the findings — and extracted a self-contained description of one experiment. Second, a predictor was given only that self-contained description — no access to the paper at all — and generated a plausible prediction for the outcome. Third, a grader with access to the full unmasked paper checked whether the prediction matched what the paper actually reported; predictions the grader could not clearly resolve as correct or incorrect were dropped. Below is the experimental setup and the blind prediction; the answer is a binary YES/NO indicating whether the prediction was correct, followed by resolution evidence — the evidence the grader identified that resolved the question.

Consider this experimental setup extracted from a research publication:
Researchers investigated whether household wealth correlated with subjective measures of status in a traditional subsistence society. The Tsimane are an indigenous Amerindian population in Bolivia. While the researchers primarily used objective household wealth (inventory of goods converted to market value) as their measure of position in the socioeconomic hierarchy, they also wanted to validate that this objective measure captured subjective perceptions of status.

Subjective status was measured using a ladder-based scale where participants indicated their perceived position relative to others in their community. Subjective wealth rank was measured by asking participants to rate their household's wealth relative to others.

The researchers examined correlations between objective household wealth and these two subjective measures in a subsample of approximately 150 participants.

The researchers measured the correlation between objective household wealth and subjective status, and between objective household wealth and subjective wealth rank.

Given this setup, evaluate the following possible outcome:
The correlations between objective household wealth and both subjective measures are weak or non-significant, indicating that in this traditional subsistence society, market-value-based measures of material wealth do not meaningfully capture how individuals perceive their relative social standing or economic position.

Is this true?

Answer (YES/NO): NO